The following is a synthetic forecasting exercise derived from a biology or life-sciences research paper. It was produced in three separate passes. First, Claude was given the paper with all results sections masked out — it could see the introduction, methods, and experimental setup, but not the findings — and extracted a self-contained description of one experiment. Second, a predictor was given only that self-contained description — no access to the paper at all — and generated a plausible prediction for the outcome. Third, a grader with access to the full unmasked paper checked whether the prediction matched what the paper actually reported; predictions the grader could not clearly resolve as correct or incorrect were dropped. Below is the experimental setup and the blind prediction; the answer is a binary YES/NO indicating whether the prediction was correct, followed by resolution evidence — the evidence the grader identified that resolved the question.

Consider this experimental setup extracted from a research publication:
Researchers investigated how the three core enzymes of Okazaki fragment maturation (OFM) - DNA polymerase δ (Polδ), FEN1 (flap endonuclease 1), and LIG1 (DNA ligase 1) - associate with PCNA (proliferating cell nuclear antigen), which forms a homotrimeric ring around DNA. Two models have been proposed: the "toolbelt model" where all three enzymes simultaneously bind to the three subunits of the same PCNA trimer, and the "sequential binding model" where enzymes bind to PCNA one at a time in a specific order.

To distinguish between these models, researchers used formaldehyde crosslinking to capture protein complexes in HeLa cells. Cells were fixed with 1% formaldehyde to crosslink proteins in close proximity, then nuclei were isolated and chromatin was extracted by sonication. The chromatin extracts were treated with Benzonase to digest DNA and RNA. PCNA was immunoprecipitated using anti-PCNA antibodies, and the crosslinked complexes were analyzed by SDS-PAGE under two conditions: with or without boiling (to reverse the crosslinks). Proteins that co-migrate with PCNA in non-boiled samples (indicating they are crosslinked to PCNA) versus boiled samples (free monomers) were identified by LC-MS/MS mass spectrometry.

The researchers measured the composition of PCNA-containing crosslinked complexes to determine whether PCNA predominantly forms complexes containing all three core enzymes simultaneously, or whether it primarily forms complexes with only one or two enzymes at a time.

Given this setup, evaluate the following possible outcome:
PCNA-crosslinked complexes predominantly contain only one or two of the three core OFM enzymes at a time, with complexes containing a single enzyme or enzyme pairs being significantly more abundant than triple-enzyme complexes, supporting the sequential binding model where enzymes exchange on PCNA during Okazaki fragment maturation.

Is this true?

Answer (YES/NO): YES